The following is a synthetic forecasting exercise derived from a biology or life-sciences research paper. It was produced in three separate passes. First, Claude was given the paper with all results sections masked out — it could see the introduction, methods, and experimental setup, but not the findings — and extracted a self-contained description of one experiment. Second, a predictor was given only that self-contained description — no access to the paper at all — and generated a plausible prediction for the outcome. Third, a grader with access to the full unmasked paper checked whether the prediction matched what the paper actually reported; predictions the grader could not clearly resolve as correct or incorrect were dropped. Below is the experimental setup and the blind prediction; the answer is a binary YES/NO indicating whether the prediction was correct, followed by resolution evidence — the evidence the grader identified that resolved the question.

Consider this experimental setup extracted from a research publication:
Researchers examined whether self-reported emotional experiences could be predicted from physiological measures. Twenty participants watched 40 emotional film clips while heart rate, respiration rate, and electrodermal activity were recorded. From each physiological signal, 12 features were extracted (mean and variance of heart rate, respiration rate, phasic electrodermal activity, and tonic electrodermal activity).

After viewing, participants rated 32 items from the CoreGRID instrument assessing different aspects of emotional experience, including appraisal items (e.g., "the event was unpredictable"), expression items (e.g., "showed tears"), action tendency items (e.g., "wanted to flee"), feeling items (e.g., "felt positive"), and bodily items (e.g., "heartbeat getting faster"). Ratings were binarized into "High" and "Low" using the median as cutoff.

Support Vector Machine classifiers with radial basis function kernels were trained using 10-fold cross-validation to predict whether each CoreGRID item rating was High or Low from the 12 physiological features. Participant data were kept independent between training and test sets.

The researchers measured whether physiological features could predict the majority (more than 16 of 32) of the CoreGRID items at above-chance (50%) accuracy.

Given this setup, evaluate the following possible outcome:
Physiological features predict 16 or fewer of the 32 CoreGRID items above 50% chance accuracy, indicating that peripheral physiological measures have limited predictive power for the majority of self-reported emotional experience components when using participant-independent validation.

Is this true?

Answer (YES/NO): NO